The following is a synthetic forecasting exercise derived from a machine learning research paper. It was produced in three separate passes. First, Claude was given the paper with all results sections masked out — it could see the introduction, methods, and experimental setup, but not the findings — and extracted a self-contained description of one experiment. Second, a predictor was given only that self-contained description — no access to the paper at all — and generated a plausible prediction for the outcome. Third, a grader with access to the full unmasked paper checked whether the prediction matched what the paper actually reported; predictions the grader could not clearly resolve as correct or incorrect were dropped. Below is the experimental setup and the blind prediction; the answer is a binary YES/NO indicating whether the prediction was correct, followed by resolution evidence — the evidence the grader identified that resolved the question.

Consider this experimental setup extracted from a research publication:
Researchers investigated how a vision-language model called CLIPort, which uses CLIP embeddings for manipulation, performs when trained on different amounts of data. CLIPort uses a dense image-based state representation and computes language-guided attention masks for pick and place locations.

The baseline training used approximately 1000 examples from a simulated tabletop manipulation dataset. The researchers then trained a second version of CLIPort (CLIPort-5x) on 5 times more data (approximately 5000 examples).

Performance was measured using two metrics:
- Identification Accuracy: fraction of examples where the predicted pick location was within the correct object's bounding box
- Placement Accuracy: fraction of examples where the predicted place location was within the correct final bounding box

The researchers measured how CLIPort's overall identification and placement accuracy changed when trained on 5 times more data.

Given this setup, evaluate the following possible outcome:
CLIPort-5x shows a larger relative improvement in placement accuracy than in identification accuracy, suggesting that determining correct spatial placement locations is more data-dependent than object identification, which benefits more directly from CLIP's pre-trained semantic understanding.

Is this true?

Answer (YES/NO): NO